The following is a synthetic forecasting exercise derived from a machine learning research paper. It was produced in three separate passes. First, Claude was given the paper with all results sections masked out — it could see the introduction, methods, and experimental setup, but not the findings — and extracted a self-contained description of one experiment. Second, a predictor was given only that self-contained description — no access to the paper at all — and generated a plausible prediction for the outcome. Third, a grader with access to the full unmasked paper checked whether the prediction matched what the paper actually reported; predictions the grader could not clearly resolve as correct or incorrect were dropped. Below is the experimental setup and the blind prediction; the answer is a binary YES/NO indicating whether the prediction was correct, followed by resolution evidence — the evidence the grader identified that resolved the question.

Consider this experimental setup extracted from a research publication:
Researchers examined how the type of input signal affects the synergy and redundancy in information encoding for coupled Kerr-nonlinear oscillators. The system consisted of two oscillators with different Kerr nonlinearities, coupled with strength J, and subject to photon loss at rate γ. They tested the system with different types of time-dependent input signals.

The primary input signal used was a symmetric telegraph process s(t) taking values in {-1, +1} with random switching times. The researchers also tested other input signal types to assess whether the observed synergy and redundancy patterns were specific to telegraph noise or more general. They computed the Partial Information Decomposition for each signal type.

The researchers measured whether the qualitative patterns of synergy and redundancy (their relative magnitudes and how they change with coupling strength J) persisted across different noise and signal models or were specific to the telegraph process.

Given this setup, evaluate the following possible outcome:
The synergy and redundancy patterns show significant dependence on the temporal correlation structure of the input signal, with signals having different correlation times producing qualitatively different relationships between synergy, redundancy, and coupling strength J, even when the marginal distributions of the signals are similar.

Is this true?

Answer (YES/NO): NO